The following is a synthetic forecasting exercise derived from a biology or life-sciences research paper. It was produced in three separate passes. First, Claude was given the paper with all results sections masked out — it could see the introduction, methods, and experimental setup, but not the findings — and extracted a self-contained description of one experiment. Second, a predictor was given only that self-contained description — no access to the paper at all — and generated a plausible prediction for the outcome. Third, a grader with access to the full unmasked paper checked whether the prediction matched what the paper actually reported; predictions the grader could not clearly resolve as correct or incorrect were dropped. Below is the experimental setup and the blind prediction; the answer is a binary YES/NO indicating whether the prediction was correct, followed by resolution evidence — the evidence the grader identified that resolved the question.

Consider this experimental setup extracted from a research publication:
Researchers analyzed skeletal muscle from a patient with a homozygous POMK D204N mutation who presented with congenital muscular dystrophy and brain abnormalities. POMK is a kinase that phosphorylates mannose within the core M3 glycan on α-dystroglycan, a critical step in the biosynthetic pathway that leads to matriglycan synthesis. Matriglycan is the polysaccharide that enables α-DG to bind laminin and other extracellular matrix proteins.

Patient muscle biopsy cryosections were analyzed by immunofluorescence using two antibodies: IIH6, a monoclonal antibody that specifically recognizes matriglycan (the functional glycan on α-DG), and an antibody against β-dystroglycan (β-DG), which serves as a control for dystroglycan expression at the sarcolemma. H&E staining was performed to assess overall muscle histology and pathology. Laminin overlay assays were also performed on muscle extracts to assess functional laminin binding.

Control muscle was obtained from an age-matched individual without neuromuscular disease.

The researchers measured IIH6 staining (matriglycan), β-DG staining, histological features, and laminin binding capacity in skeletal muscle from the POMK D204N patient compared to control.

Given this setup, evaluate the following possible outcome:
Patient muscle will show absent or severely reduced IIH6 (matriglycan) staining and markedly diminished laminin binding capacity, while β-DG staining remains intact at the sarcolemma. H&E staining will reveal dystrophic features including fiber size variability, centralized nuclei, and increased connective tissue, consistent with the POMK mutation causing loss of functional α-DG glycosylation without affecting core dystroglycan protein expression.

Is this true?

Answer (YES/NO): NO